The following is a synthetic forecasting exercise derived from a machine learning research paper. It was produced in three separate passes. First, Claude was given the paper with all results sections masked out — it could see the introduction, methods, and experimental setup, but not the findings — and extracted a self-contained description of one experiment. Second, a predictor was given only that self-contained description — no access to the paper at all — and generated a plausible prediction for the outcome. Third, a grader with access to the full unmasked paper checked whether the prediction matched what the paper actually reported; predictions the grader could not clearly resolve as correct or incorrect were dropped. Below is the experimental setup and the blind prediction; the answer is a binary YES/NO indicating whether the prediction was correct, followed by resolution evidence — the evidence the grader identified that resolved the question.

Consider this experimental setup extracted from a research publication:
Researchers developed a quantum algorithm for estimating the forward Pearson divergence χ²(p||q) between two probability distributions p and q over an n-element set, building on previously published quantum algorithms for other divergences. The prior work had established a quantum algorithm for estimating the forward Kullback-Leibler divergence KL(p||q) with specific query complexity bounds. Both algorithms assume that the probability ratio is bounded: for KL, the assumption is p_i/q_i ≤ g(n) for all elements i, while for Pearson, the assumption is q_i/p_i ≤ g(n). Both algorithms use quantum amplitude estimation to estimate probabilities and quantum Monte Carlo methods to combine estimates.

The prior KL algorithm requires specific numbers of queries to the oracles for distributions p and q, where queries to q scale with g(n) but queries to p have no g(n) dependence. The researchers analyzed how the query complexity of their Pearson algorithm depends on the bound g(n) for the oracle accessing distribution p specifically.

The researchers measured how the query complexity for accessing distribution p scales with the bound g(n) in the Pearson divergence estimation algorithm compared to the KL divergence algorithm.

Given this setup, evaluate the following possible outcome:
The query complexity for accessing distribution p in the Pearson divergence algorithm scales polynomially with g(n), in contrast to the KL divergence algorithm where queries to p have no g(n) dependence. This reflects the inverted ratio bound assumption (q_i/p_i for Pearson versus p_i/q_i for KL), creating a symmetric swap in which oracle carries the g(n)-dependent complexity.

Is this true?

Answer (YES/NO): YES